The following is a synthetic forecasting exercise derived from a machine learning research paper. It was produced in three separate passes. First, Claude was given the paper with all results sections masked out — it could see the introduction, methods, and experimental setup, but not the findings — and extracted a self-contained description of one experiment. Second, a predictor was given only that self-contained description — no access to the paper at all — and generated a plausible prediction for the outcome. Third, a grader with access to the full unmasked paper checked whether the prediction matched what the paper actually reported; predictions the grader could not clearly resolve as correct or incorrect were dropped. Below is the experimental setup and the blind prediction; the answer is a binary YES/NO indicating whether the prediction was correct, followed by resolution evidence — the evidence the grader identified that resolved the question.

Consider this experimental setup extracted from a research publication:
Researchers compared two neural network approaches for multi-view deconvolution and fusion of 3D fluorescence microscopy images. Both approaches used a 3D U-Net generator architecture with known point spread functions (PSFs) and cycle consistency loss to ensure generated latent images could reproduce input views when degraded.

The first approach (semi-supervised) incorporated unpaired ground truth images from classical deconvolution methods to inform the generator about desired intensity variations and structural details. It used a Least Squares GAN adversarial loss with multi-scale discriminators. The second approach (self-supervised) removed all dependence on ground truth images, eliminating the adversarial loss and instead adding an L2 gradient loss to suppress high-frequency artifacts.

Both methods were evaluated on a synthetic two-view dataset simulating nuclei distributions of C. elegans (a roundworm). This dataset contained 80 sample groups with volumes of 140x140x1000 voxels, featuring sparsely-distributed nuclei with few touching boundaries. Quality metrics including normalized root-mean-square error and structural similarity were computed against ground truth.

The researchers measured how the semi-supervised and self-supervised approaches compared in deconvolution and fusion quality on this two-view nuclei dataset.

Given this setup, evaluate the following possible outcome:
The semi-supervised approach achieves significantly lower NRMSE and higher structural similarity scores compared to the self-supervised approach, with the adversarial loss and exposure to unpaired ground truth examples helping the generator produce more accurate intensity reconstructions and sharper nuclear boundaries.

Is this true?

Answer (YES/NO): NO